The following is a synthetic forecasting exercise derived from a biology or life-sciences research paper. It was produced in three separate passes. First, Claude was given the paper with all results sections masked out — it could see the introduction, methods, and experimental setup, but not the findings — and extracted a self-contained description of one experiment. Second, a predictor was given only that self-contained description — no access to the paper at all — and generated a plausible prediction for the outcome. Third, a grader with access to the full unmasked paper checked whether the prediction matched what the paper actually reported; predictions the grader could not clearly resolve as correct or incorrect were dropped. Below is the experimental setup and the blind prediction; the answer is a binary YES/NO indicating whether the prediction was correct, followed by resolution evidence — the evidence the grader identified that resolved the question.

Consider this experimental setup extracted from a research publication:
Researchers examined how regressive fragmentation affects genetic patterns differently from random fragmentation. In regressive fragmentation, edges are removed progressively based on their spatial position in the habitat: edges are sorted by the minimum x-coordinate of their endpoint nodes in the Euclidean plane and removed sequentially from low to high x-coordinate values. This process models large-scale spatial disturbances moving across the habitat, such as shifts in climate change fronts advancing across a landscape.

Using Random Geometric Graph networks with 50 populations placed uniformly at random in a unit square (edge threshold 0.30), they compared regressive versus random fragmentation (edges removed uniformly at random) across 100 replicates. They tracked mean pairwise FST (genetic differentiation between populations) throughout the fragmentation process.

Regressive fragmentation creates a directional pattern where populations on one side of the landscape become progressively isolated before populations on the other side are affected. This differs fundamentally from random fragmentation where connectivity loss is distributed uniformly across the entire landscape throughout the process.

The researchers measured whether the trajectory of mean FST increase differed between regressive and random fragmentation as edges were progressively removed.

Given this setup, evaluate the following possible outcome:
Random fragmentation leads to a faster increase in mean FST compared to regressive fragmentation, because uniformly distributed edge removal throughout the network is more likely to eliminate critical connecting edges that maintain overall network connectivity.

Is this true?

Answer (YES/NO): NO